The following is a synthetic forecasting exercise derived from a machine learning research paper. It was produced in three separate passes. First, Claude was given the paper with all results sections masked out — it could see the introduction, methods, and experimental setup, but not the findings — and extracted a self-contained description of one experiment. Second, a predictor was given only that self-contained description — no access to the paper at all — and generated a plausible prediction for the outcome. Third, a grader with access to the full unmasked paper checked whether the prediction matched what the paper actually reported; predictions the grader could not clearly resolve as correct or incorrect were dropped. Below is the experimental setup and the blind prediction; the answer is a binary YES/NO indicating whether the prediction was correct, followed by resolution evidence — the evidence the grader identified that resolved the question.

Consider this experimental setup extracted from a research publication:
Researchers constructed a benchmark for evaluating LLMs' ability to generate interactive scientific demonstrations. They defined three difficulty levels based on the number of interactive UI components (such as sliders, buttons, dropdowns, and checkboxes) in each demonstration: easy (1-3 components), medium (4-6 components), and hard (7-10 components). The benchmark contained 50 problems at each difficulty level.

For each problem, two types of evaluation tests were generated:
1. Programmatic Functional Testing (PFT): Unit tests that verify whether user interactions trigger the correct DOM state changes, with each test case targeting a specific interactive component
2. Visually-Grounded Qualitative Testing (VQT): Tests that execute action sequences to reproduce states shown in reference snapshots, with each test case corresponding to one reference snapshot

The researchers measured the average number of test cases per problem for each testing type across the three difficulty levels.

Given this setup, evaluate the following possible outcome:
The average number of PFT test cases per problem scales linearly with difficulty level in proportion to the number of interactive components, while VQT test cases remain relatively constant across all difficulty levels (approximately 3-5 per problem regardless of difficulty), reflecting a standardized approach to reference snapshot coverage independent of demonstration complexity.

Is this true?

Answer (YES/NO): NO